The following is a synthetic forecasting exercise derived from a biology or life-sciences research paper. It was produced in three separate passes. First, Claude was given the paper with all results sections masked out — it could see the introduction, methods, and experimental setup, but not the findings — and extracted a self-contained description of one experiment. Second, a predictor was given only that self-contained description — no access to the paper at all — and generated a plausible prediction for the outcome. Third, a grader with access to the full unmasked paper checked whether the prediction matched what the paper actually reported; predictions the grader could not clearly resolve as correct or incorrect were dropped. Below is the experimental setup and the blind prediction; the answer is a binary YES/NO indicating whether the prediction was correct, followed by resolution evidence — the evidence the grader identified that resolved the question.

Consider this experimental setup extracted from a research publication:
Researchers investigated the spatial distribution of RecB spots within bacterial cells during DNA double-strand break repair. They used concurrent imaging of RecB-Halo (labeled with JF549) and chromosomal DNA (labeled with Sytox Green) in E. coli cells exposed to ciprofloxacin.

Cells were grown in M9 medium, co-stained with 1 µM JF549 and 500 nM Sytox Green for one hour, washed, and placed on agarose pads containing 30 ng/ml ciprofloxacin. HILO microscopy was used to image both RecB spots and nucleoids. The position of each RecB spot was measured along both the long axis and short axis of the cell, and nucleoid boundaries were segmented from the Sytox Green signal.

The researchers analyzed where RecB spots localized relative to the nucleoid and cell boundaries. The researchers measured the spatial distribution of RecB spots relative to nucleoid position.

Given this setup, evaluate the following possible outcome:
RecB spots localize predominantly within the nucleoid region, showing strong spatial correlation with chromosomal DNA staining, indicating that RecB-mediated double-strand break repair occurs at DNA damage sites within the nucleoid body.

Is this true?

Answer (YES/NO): YES